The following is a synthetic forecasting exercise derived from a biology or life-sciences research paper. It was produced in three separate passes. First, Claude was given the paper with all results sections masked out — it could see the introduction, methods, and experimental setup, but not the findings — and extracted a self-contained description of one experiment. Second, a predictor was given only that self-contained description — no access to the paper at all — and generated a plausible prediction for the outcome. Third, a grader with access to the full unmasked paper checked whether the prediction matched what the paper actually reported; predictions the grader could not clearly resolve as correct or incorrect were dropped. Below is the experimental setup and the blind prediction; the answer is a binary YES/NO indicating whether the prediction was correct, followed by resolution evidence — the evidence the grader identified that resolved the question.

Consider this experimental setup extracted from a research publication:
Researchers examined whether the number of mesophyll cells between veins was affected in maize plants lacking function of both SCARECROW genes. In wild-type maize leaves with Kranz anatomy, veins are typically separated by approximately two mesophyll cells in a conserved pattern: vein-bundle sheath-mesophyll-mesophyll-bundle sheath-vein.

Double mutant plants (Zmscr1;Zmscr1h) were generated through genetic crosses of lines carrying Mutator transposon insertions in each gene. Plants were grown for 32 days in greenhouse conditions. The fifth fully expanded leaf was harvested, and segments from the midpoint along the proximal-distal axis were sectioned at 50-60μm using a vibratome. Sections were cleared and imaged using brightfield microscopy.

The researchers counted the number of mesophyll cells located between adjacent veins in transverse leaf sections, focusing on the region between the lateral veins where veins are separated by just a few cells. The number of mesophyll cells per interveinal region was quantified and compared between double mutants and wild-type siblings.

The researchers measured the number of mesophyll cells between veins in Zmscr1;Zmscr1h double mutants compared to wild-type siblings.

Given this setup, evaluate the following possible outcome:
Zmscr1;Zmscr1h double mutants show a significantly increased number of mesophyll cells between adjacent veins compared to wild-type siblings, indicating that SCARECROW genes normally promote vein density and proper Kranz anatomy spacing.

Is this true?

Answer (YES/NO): NO